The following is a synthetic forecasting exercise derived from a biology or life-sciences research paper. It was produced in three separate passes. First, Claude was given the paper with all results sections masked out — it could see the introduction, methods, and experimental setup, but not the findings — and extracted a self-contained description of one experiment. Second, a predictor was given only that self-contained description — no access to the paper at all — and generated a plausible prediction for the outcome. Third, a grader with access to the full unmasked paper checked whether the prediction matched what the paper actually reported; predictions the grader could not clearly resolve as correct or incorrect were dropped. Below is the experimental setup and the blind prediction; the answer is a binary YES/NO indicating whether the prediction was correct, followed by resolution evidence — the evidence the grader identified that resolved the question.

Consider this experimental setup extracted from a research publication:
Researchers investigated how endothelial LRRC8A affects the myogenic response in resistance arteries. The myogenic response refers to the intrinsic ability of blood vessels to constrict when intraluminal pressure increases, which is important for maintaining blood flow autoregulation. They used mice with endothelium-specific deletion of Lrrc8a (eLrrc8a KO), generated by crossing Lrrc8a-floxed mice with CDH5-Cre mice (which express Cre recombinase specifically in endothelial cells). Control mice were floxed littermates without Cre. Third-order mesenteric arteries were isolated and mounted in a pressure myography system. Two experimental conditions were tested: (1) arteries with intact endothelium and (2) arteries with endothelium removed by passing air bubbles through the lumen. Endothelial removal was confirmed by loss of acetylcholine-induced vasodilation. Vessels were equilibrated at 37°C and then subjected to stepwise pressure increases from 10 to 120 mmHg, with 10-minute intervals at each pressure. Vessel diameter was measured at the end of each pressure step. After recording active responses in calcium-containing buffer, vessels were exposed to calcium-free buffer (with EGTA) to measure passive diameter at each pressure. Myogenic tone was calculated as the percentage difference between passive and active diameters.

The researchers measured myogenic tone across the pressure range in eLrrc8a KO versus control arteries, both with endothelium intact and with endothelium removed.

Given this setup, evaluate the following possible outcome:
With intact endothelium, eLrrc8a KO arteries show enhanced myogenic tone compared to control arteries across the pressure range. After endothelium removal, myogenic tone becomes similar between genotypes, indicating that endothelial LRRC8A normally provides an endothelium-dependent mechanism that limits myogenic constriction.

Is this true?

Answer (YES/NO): YES